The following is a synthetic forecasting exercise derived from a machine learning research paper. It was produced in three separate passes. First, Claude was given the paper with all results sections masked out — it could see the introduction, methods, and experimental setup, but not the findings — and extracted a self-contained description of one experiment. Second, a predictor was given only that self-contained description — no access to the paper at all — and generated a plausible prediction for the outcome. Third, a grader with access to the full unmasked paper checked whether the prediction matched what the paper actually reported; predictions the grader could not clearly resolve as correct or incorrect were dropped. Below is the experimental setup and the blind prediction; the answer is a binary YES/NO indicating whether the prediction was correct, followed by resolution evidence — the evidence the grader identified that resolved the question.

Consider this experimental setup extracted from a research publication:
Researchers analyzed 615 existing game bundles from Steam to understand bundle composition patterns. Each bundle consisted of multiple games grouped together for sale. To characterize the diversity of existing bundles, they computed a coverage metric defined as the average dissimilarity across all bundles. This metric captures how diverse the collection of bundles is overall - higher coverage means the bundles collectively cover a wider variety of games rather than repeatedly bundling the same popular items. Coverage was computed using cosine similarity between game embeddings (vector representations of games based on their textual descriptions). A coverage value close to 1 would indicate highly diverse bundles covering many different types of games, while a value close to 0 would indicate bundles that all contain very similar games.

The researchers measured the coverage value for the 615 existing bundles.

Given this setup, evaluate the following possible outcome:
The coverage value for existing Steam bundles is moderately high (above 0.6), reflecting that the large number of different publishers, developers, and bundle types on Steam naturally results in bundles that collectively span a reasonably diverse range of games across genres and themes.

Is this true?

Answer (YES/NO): NO